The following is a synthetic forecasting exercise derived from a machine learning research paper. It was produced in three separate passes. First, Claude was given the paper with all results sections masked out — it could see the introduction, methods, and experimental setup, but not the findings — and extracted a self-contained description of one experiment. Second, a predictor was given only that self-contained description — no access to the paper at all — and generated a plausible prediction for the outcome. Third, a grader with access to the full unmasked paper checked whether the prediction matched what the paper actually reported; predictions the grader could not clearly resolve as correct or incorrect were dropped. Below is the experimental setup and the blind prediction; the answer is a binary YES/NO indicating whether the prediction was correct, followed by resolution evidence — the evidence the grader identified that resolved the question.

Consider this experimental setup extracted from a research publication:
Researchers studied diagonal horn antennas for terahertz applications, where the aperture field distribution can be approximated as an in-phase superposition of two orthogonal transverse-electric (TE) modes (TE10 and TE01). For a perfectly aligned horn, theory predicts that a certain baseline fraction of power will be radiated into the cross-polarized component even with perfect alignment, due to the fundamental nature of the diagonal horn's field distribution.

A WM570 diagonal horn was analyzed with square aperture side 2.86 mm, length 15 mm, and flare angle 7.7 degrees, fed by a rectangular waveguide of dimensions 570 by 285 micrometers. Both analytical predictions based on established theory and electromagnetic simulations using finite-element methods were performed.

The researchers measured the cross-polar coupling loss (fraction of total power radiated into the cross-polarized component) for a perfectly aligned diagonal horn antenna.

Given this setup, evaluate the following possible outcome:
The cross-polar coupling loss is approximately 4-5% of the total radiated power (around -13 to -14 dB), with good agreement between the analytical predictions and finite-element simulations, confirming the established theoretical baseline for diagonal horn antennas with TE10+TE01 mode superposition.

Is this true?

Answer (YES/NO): NO